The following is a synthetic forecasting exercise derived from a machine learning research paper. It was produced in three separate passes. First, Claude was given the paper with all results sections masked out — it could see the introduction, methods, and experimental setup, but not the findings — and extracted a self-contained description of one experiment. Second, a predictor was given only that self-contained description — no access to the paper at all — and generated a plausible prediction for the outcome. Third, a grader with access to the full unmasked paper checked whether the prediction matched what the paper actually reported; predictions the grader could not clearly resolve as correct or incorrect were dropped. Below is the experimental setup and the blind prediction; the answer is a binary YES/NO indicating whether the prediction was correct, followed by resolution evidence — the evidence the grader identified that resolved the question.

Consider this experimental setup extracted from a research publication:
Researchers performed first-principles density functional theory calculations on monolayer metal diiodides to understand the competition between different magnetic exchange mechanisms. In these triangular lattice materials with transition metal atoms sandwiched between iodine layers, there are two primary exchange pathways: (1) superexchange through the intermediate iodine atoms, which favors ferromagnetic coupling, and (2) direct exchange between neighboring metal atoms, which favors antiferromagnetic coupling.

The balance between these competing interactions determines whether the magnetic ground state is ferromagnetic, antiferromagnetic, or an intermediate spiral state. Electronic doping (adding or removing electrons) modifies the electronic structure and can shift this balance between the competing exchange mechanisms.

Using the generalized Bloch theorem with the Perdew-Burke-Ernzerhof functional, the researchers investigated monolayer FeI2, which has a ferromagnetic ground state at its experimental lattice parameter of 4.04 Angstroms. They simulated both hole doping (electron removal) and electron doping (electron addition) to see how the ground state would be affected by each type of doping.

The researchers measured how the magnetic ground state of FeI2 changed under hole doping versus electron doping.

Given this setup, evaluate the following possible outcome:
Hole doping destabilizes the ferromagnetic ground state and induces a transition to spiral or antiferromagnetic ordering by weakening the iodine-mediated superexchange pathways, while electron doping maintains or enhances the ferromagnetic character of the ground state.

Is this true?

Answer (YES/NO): YES